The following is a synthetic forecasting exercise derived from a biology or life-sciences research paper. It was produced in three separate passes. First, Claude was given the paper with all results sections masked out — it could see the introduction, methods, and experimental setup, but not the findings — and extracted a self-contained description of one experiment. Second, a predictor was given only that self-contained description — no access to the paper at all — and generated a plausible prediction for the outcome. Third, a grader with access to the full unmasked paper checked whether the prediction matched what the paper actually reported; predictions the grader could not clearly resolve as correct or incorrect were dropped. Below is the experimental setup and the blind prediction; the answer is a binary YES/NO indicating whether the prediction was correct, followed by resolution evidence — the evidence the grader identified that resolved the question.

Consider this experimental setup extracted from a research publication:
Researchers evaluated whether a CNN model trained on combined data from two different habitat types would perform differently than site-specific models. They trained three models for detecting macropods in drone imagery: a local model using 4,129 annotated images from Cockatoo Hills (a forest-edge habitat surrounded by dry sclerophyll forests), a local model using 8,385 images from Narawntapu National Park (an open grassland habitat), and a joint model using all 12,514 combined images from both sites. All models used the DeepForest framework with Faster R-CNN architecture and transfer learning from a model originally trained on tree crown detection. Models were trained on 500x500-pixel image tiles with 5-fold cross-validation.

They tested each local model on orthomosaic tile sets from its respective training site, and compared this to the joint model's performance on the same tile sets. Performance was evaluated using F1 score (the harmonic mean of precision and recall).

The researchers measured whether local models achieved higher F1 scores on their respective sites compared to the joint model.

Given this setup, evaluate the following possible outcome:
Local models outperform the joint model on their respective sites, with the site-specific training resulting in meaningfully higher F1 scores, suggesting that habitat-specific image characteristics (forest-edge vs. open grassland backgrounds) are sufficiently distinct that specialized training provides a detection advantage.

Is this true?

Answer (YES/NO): NO